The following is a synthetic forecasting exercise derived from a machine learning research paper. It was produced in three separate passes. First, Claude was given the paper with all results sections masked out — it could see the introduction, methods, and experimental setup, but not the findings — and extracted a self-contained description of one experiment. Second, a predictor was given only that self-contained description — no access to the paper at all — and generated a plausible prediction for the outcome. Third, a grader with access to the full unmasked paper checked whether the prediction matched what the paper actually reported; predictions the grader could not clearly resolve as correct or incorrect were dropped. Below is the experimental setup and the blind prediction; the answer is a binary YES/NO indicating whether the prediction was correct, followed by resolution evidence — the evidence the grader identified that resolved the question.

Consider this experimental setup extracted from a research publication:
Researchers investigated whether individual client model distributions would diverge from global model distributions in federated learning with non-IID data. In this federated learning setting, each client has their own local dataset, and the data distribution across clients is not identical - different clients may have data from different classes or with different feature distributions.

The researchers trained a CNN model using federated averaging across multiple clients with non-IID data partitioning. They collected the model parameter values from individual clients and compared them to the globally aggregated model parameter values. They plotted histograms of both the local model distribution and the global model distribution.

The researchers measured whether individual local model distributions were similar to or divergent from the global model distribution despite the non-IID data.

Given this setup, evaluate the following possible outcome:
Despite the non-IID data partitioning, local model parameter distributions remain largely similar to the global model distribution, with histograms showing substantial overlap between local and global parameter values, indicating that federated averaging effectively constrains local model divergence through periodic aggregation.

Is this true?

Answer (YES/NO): YES